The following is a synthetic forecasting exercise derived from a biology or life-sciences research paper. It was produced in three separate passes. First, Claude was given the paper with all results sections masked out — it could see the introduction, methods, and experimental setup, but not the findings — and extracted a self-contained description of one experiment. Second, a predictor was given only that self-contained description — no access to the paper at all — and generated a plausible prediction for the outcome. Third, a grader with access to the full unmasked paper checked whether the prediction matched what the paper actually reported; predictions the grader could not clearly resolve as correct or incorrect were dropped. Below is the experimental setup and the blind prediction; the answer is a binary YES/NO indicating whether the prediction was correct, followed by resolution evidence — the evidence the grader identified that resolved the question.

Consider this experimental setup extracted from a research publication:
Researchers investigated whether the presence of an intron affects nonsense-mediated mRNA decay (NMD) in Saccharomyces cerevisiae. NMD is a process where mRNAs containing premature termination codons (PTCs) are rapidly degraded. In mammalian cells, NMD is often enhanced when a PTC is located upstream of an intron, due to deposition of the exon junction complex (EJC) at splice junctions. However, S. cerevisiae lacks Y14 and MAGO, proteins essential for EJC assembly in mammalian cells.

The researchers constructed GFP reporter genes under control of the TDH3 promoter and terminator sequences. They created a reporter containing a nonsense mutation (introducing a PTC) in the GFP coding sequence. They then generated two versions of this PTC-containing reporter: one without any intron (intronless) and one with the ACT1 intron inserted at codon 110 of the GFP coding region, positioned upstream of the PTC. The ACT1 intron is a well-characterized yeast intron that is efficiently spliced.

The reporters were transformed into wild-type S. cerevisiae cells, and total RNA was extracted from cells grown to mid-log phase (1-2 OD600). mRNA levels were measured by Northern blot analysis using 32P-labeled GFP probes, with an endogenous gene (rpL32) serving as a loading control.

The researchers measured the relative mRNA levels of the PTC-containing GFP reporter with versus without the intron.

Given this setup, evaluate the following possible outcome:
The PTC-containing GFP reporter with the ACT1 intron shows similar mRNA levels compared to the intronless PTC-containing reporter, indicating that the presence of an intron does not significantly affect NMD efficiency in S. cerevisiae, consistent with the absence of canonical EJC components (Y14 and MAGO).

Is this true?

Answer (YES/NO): NO